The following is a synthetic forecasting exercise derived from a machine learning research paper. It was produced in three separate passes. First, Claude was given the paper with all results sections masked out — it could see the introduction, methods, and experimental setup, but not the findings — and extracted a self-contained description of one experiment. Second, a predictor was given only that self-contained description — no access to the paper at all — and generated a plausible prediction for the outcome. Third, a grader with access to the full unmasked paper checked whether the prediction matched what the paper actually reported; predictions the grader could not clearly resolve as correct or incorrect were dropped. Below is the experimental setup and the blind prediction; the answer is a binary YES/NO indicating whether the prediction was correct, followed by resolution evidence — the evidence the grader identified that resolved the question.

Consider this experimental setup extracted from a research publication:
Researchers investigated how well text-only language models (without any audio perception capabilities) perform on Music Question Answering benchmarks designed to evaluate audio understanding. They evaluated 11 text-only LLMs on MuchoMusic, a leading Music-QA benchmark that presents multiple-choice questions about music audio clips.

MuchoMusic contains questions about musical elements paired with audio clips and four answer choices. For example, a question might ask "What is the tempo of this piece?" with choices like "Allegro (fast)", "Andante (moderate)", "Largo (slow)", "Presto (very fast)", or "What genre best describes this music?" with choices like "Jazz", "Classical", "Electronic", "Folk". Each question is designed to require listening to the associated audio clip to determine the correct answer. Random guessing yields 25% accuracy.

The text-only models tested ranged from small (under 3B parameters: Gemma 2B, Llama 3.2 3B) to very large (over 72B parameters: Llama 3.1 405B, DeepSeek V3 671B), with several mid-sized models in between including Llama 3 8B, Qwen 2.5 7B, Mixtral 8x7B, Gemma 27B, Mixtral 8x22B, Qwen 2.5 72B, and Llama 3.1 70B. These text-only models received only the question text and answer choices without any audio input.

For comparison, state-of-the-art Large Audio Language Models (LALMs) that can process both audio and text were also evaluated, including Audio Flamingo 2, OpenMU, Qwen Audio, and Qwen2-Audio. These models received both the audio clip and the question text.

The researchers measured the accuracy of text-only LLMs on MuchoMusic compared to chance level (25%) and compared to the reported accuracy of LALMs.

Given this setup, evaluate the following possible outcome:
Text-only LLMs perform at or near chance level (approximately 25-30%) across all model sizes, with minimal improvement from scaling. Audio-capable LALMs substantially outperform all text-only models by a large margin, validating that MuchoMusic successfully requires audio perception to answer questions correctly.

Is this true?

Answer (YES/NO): NO